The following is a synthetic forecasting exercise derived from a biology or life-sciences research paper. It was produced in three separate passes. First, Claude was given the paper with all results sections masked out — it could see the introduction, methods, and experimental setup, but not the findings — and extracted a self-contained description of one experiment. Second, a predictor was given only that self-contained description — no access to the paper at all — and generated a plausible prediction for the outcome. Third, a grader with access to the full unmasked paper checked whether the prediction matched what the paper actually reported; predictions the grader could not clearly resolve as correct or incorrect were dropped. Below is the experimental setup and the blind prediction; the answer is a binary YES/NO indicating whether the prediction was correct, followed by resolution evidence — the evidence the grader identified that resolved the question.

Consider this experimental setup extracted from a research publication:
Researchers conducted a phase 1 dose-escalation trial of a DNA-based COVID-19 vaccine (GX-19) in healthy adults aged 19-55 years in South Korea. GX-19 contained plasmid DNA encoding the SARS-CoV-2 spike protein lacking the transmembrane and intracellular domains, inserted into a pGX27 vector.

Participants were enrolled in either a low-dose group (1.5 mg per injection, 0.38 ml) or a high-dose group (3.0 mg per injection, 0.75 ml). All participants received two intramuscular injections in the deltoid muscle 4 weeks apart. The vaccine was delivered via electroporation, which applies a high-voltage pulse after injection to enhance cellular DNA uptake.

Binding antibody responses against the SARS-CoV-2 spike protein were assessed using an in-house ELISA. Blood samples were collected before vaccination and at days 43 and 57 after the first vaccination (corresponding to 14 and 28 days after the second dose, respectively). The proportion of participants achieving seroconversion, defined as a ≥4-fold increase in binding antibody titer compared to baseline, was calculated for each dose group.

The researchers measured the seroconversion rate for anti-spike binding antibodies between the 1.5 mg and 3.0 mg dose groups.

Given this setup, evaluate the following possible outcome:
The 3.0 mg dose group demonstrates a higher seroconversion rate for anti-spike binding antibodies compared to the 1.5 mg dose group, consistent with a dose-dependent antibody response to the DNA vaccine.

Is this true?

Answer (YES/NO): YES